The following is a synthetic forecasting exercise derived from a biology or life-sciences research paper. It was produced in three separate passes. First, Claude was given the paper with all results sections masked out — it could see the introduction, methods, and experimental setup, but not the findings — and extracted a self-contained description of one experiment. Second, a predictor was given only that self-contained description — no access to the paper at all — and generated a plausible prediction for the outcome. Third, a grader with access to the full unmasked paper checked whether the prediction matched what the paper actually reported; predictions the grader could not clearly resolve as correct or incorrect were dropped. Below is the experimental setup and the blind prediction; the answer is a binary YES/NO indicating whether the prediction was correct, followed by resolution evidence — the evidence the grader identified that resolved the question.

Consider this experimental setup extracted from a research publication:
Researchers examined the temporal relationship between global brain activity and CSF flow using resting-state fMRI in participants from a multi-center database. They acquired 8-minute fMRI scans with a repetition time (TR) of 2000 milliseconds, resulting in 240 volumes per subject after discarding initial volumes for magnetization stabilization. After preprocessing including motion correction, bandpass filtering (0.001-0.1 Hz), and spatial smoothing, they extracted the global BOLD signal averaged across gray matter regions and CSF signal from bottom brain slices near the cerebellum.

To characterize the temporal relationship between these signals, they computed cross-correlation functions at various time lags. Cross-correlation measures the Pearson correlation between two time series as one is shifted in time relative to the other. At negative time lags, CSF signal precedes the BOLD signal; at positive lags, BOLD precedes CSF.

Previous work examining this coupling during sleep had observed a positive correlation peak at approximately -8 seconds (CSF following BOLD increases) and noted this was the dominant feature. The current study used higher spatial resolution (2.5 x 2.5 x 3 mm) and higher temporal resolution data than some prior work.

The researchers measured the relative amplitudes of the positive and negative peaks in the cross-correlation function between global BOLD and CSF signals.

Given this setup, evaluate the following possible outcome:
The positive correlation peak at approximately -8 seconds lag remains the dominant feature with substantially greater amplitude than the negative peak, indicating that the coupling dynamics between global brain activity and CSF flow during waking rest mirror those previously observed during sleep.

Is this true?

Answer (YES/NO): NO